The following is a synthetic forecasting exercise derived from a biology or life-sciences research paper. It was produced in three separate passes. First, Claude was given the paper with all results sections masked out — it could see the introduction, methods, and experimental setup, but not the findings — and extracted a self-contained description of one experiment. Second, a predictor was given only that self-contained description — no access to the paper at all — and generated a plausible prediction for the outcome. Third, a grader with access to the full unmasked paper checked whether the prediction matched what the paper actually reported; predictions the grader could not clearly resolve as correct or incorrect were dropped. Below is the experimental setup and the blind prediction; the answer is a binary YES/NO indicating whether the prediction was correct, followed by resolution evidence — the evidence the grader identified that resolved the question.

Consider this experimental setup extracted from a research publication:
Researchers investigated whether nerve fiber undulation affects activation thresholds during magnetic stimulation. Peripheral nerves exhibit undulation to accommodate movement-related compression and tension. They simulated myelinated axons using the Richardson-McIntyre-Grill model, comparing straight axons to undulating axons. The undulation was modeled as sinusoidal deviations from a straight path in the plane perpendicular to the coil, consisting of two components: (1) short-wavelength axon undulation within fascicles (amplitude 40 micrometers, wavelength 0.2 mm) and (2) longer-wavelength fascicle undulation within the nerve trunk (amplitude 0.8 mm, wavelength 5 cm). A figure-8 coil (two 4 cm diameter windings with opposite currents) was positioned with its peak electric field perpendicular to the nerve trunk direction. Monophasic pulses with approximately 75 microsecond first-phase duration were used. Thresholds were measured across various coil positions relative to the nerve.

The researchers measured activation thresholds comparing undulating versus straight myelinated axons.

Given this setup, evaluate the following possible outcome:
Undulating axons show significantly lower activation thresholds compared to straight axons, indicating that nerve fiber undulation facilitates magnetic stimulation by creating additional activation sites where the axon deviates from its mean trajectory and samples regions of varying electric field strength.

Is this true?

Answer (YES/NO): NO